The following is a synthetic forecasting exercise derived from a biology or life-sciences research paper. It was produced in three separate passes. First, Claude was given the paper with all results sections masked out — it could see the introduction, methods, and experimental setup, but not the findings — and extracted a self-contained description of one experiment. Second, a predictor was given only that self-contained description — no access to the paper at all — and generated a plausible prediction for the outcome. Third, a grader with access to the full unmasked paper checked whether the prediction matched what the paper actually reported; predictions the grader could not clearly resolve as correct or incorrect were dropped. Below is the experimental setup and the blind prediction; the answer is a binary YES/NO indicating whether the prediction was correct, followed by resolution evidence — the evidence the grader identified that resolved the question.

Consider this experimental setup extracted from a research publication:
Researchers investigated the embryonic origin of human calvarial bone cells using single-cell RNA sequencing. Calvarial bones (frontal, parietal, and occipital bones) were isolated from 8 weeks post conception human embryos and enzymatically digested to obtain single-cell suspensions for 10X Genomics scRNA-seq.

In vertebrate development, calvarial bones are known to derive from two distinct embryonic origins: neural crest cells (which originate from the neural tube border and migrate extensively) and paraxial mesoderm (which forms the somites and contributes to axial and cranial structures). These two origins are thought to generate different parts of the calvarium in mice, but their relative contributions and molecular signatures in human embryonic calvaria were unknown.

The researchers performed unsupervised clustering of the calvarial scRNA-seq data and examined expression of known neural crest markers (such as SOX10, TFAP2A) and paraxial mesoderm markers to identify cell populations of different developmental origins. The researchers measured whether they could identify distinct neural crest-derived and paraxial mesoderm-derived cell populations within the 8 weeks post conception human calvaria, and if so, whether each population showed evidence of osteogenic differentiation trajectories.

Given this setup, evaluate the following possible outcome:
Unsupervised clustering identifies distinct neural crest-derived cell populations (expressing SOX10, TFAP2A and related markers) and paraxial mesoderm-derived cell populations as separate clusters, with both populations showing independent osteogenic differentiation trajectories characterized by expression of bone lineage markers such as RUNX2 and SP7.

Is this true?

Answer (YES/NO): NO